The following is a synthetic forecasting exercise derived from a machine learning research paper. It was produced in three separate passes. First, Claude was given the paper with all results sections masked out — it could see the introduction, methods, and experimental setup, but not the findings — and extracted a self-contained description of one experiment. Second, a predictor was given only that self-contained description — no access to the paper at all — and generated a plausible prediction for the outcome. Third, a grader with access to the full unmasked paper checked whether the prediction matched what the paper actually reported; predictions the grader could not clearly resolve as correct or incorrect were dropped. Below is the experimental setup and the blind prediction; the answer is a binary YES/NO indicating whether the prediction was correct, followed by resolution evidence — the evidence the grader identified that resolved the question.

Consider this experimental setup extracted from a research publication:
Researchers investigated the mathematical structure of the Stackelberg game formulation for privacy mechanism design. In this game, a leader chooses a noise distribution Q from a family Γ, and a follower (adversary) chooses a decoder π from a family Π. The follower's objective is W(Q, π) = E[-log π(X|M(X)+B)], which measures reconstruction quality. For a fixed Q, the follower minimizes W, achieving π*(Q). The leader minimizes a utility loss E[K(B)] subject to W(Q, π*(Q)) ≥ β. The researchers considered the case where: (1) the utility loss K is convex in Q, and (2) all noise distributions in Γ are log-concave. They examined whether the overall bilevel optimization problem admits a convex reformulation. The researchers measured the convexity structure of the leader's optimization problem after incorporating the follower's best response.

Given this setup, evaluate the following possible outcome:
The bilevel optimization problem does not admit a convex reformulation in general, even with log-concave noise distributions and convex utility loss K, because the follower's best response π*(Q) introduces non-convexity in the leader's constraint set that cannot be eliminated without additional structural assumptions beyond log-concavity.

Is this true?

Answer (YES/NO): NO